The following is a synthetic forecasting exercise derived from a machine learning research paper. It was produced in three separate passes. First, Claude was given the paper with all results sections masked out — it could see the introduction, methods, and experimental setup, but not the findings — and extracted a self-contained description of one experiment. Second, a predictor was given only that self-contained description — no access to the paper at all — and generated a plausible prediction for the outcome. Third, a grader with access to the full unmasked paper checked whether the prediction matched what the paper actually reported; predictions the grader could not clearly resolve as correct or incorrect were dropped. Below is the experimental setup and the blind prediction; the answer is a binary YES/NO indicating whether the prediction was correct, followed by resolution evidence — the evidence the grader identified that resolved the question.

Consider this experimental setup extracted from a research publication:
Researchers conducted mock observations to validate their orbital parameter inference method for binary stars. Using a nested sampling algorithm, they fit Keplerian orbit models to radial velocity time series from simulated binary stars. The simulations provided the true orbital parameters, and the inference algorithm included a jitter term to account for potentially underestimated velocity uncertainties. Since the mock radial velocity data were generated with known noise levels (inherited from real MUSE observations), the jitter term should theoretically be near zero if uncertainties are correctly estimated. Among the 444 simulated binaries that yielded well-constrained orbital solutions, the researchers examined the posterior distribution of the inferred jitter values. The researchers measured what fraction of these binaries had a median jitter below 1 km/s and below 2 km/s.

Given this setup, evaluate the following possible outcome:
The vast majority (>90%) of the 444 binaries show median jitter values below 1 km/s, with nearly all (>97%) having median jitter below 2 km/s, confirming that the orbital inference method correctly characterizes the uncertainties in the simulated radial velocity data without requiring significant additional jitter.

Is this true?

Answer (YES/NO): NO